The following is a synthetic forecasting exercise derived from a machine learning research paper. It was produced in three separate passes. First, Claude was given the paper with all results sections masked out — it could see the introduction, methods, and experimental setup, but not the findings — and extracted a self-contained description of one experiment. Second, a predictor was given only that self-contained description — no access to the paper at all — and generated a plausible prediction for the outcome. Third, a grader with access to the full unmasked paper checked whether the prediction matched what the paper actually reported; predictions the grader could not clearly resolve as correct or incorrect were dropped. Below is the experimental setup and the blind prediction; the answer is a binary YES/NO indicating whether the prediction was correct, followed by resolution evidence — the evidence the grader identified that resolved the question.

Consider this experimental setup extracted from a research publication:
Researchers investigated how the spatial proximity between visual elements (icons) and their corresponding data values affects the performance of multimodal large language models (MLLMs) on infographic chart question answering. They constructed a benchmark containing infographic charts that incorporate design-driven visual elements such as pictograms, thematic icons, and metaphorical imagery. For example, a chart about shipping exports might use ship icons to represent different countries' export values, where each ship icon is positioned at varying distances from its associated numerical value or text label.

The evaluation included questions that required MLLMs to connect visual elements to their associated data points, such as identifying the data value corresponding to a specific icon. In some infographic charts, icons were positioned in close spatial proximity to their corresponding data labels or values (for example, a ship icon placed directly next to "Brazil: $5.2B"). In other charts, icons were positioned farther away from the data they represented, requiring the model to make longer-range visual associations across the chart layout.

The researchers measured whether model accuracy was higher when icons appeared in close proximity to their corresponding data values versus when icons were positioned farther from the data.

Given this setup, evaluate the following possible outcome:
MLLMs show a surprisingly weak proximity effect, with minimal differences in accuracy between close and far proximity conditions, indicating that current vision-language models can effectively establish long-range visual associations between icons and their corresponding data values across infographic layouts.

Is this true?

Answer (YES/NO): NO